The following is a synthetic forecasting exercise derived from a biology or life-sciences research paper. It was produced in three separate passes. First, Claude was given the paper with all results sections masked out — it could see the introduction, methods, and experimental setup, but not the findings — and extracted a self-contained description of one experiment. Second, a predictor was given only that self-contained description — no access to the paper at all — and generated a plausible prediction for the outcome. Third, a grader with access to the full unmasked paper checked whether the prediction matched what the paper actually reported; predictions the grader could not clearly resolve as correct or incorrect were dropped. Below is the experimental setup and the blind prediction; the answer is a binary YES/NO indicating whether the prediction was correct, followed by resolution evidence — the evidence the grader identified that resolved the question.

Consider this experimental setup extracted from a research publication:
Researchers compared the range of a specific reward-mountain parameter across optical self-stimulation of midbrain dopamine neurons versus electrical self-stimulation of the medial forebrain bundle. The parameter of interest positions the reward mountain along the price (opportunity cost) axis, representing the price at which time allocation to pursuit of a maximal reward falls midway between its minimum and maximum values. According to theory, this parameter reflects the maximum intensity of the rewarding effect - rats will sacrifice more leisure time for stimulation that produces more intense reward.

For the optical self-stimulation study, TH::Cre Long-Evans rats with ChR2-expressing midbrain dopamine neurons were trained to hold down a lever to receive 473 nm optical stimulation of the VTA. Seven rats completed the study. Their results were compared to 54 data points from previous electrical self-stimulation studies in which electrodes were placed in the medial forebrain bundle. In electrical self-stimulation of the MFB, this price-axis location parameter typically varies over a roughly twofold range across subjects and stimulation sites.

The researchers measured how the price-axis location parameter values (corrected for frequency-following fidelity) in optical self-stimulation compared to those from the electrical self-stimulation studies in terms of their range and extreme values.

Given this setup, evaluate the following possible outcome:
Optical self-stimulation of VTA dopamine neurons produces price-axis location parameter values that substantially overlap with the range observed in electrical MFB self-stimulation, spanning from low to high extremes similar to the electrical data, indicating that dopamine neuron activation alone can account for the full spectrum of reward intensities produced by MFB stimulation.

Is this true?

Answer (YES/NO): NO